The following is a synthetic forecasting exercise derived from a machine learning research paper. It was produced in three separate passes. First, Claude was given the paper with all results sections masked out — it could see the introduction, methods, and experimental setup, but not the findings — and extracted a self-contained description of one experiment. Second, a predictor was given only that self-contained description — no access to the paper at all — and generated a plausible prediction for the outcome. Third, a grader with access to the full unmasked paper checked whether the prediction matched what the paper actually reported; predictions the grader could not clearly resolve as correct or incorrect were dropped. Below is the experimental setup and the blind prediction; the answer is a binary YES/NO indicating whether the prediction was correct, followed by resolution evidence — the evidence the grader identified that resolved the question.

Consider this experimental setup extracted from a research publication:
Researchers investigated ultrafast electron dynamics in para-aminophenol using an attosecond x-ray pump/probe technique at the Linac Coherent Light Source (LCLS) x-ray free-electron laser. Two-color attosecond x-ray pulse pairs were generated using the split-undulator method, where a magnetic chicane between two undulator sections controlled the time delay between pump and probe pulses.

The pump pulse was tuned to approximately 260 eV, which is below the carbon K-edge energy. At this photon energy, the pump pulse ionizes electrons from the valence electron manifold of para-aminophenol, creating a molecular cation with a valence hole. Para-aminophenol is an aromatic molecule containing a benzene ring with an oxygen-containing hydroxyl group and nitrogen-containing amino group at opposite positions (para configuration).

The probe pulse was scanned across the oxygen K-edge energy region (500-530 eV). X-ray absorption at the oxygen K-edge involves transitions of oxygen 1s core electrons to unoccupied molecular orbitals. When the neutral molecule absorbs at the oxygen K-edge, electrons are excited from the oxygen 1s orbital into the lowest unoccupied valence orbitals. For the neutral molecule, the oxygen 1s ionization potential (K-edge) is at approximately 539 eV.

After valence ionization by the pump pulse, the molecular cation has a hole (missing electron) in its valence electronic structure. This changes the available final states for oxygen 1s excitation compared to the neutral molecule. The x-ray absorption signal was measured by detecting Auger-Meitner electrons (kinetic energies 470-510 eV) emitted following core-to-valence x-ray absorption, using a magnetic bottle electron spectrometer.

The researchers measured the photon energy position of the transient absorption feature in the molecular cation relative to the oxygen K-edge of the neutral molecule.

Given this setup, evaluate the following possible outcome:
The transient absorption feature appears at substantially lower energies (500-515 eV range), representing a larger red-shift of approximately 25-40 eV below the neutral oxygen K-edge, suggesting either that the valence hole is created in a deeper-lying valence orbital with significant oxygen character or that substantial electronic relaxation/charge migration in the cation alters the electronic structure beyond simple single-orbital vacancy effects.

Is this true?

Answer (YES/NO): NO